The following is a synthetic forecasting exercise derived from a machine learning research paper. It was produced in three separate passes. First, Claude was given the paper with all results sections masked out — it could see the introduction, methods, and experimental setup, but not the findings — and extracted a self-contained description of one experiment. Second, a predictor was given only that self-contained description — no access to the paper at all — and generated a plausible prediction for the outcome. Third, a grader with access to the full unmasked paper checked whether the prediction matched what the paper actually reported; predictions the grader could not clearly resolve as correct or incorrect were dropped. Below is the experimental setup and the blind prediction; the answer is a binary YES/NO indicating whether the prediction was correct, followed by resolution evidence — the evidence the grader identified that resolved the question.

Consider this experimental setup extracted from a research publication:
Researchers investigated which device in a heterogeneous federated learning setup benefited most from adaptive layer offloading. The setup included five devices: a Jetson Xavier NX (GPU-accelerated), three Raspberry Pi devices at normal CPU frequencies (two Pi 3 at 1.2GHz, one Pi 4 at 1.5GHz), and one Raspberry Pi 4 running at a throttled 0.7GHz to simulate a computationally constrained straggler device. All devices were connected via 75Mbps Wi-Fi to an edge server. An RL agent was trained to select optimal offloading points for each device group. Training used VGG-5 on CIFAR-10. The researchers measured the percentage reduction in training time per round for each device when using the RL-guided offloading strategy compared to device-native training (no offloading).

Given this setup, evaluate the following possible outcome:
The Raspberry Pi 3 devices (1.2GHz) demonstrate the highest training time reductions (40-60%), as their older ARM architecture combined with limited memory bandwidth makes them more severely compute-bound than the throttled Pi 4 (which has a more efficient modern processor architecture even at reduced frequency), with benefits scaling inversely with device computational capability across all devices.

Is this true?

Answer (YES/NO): NO